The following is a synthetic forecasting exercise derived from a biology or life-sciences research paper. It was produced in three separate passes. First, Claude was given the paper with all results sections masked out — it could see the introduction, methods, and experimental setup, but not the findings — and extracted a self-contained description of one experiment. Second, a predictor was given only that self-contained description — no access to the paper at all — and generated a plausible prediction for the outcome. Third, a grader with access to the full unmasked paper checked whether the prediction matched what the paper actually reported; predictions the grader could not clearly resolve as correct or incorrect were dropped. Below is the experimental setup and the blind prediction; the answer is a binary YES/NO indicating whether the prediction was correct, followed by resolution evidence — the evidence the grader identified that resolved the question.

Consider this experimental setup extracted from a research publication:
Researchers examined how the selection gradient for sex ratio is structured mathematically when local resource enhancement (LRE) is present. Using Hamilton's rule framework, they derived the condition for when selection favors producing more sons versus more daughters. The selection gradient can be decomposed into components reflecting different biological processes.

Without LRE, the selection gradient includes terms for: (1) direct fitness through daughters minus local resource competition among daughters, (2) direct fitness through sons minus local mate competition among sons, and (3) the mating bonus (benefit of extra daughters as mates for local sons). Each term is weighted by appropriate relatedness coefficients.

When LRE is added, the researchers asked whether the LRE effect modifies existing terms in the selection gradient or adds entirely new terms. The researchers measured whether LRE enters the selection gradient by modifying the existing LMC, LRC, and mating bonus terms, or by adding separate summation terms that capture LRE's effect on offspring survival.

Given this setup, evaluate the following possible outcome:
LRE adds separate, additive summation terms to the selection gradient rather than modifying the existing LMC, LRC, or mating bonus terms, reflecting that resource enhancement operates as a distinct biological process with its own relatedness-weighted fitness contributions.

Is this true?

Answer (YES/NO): YES